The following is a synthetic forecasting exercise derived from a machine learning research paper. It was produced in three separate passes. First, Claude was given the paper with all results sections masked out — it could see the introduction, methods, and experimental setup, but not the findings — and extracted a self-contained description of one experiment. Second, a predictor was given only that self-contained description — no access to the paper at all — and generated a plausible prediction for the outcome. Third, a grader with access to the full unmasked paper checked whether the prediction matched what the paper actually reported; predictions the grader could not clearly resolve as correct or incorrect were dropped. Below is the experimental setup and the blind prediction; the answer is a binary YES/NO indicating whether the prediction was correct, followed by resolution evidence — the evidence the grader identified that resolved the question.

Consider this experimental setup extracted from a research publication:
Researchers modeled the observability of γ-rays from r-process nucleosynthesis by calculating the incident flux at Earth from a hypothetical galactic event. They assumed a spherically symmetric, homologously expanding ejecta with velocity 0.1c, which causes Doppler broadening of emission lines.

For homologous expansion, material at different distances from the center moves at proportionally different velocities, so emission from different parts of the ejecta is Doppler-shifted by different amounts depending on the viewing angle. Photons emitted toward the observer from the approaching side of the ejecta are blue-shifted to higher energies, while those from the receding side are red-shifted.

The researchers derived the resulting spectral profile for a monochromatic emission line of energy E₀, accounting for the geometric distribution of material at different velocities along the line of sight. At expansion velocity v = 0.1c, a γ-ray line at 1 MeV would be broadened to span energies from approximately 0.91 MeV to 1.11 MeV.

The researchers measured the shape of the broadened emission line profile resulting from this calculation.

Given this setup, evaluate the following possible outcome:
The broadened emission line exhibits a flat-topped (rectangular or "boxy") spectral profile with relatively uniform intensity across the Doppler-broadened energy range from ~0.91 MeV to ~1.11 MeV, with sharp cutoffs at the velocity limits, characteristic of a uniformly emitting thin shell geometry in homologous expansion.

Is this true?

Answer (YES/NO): NO